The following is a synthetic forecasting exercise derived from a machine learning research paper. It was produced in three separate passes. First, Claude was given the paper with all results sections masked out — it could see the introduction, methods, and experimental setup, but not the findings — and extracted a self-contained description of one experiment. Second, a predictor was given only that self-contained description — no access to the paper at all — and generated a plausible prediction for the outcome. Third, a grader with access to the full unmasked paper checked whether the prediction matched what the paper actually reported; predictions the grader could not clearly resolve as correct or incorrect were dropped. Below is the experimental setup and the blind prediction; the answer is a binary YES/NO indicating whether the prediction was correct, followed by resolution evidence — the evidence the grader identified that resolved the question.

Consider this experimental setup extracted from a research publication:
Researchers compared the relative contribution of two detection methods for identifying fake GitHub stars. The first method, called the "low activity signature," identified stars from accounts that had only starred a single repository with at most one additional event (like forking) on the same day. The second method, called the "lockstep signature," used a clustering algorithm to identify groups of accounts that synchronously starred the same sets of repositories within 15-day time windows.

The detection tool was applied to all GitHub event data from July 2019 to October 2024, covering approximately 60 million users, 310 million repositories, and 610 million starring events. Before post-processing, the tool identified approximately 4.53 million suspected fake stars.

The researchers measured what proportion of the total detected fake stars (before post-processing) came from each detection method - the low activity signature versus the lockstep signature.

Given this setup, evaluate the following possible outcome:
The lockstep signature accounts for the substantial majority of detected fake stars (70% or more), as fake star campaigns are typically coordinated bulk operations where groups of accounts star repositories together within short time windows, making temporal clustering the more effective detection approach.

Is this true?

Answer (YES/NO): YES